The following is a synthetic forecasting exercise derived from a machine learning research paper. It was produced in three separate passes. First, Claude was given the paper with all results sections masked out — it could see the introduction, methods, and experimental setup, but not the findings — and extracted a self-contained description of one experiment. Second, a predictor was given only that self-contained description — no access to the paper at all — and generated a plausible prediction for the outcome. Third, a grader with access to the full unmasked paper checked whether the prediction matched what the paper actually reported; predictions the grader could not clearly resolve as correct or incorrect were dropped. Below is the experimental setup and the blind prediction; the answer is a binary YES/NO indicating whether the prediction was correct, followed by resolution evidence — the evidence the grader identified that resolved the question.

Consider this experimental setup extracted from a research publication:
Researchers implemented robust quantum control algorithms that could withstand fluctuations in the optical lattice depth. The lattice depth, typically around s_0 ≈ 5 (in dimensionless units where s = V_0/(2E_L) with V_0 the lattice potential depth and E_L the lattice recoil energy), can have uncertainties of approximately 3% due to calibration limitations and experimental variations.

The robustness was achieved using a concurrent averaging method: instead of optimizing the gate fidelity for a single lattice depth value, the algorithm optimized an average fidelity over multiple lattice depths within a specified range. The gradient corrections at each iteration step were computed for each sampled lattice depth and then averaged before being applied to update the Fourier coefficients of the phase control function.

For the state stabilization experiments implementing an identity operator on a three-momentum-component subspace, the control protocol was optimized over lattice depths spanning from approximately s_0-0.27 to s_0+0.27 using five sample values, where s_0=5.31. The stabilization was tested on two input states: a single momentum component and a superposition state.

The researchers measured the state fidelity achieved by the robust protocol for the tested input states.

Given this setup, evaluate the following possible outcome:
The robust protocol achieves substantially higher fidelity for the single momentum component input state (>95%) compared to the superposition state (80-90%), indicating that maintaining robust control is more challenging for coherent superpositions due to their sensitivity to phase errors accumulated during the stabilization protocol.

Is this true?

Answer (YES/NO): NO